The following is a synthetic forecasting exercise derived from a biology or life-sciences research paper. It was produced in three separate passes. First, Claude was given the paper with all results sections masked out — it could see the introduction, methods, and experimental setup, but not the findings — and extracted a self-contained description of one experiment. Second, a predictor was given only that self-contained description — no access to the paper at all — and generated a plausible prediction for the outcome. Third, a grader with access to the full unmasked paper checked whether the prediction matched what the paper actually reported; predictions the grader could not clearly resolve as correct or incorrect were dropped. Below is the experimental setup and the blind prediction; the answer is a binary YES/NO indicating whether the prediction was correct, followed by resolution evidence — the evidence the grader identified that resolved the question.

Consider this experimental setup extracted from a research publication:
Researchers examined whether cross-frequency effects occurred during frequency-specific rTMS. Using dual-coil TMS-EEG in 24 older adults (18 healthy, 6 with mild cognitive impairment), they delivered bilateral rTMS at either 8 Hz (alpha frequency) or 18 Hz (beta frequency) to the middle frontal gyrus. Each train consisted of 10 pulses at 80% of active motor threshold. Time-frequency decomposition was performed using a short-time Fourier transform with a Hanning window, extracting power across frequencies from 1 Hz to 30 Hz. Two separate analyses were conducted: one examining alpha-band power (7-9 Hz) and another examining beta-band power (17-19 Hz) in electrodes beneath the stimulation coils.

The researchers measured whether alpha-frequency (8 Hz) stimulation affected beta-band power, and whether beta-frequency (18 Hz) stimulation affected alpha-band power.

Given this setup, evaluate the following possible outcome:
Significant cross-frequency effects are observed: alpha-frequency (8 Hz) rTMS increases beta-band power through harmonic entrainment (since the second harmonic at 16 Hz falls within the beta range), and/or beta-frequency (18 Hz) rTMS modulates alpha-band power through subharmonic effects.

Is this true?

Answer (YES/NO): NO